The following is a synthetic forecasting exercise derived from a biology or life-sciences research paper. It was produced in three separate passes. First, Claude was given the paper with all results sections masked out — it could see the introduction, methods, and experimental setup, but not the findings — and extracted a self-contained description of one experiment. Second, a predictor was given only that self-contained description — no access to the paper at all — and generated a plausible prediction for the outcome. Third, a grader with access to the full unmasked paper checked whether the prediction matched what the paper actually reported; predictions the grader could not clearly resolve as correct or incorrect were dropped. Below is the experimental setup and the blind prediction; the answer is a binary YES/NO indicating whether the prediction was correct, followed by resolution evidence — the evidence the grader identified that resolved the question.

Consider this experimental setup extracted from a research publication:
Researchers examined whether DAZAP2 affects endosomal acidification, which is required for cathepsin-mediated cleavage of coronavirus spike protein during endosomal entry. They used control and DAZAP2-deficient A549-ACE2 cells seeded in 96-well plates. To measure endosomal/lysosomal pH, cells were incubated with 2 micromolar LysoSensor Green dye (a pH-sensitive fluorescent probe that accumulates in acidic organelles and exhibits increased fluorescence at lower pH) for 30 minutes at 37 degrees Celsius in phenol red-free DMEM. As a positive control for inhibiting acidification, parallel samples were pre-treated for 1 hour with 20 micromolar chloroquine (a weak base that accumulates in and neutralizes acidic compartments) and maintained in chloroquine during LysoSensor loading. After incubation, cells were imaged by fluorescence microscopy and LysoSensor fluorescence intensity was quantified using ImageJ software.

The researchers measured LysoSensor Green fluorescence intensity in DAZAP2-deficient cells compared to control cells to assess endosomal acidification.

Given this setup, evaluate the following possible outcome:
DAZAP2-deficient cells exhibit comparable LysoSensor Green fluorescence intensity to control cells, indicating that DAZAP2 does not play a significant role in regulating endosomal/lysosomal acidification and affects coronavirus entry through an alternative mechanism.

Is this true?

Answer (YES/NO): YES